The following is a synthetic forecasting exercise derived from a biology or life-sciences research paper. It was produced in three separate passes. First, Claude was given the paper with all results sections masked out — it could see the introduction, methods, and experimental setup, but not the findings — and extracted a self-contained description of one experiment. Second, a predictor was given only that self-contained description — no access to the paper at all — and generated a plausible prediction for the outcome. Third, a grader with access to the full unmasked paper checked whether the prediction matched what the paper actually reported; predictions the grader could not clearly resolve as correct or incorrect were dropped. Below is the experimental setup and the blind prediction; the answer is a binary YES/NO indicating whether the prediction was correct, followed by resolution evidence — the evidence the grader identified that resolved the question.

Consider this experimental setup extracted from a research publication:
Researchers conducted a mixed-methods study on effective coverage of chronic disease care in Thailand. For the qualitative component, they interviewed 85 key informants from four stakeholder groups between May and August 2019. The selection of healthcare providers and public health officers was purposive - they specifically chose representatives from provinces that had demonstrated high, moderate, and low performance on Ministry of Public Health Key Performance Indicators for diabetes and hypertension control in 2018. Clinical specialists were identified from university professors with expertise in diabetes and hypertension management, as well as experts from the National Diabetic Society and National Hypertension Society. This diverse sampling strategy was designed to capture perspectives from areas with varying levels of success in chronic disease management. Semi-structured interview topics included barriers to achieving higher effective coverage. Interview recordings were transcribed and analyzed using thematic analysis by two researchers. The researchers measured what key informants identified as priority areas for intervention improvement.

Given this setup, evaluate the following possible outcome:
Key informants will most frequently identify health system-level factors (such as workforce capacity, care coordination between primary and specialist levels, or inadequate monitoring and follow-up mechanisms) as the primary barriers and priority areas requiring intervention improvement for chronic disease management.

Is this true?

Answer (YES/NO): NO